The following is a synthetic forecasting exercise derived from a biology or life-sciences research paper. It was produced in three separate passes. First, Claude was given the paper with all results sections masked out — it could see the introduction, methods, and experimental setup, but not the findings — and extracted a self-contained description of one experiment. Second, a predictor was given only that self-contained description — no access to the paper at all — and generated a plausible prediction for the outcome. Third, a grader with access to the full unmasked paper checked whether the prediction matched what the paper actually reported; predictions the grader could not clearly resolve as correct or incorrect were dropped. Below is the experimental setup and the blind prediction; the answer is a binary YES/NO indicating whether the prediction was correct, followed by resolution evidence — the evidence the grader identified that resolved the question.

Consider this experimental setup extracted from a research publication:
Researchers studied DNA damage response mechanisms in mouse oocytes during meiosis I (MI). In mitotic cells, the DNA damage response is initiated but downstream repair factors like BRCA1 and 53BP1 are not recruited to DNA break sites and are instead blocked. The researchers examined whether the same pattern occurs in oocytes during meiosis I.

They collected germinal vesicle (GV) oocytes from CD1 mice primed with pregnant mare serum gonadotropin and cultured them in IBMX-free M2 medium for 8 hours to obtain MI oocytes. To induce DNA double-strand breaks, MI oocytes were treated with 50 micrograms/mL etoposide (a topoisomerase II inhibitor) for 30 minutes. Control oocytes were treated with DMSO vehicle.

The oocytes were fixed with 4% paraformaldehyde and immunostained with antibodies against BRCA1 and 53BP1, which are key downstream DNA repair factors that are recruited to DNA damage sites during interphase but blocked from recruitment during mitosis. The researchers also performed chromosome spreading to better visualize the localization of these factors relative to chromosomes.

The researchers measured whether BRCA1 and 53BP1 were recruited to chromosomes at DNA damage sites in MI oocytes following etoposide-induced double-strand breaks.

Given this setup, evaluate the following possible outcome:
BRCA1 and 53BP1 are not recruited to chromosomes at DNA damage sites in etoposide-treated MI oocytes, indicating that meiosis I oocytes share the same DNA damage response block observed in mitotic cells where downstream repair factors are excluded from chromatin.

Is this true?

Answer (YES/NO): NO